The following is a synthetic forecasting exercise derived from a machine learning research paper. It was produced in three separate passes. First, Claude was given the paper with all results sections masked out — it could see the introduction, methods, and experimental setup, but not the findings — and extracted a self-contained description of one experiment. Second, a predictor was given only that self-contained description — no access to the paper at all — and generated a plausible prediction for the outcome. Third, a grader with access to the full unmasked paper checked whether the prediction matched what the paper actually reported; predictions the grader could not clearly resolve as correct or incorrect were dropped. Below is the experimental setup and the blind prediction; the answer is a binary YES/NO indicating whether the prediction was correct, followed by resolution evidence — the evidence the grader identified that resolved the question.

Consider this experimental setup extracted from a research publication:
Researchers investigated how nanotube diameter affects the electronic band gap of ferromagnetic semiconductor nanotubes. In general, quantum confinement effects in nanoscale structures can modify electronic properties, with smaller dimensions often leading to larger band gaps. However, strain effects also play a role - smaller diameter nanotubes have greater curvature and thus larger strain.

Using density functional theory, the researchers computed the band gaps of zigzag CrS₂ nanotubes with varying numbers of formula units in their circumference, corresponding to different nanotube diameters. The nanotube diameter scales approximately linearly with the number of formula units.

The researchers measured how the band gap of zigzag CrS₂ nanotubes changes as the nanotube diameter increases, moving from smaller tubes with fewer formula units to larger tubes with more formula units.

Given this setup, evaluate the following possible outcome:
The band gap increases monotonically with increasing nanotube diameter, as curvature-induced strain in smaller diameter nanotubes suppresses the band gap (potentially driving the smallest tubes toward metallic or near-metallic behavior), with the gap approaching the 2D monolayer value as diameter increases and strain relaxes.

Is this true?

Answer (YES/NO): NO